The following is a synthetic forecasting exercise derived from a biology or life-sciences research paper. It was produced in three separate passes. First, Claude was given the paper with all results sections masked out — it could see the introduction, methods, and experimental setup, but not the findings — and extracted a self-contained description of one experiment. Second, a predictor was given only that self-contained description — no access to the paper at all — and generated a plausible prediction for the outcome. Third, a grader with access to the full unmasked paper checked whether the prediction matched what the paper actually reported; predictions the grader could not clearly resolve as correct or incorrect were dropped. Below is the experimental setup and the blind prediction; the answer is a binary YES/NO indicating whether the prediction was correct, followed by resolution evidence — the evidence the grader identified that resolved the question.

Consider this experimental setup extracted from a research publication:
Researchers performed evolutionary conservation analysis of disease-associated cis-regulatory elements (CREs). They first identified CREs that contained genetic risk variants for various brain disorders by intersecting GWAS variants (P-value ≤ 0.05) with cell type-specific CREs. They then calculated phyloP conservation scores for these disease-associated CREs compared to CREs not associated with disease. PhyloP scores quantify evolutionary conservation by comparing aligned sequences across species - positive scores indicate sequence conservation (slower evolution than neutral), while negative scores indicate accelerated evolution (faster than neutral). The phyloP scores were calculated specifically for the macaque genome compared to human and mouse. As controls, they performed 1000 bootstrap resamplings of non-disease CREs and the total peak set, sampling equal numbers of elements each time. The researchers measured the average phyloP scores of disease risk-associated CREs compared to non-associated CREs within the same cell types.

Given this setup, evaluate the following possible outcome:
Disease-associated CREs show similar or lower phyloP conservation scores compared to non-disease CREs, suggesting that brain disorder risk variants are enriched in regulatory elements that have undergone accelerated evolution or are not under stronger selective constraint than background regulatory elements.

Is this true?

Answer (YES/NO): YES